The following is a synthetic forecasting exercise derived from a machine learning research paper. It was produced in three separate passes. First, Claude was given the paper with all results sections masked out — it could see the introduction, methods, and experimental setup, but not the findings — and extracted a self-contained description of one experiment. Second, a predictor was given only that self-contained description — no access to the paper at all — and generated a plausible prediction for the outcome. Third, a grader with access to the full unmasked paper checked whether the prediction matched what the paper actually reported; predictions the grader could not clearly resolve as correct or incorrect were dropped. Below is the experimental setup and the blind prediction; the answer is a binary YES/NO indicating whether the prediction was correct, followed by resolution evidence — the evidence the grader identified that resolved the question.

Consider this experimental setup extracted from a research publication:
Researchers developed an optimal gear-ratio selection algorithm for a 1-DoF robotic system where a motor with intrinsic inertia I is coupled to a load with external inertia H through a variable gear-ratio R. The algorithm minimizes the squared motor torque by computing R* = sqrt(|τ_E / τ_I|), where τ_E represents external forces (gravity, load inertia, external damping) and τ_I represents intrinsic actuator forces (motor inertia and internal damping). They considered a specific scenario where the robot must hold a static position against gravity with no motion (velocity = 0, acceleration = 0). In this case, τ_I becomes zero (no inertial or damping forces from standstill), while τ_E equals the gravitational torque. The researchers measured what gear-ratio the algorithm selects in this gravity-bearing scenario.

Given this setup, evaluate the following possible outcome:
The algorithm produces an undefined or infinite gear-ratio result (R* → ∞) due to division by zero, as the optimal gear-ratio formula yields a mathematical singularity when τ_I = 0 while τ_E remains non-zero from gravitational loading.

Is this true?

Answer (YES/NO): YES